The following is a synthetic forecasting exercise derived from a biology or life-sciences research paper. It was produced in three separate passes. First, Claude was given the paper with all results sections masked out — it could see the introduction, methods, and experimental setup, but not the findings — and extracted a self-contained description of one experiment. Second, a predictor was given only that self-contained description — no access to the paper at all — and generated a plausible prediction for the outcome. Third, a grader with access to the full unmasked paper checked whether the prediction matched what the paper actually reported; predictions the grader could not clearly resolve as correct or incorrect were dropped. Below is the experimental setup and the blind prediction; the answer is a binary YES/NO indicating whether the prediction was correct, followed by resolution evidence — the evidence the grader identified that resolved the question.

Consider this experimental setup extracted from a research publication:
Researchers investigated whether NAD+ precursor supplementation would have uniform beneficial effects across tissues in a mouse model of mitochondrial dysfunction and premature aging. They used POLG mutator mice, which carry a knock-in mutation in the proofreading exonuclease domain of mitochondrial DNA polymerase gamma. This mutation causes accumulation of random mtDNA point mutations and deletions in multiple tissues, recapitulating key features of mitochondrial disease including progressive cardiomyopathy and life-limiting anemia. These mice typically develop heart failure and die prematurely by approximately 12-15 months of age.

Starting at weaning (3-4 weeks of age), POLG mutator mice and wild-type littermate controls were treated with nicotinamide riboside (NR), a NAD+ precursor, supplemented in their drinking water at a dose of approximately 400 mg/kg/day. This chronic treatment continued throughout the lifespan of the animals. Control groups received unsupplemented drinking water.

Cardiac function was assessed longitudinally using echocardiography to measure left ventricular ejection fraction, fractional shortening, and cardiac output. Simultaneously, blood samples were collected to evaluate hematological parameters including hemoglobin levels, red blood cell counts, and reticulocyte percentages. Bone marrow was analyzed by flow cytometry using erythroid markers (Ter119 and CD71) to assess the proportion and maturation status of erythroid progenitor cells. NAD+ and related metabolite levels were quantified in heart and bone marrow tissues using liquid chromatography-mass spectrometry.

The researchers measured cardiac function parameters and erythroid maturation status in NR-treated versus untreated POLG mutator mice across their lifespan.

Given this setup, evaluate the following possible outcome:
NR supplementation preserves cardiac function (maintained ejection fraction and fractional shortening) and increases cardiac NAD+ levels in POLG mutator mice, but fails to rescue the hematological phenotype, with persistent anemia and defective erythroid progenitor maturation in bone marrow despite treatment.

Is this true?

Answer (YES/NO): NO